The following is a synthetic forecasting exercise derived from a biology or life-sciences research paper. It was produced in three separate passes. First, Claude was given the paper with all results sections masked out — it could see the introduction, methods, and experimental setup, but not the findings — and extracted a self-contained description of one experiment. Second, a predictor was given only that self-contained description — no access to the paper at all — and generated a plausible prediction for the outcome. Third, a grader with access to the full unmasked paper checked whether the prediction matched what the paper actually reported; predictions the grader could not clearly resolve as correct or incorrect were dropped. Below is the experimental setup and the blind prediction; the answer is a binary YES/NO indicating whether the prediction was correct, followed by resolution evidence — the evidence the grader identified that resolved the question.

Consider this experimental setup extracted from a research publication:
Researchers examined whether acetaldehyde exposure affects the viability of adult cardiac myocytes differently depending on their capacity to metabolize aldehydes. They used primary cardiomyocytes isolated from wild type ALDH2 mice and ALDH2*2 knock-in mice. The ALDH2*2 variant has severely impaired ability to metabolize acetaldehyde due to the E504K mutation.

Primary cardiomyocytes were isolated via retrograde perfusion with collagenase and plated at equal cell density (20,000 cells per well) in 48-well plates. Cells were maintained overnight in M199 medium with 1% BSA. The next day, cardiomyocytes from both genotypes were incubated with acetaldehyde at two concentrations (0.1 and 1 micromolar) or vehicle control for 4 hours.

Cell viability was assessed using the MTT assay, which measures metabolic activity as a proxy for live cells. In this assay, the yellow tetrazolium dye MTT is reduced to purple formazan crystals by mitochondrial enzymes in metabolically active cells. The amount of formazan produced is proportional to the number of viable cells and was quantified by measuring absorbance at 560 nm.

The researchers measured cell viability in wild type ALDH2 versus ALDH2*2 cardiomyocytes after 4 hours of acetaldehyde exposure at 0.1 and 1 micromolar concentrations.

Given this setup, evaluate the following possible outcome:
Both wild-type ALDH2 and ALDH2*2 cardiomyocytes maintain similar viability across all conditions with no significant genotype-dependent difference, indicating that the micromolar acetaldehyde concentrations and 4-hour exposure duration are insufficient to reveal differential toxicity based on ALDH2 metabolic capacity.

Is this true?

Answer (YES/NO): NO